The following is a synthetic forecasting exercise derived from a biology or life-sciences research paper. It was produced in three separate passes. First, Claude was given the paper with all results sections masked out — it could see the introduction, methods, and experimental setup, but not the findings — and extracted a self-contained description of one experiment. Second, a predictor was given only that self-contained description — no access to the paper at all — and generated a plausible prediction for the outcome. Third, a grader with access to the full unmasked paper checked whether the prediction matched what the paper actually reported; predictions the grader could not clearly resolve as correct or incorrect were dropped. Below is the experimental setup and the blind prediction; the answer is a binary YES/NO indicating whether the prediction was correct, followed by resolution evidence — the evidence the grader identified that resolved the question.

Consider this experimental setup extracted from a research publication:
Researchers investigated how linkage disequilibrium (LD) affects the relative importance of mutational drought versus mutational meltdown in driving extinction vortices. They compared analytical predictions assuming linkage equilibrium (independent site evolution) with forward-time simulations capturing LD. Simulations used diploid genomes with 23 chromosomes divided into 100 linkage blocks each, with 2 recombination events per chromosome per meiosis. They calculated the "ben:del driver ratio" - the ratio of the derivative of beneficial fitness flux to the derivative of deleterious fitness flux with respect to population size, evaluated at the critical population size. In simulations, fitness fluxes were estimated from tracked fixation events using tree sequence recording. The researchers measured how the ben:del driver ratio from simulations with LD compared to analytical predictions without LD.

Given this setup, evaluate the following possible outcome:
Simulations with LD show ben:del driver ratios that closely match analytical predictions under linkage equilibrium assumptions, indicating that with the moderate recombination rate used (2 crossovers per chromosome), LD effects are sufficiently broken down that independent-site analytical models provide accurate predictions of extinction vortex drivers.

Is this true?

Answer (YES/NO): NO